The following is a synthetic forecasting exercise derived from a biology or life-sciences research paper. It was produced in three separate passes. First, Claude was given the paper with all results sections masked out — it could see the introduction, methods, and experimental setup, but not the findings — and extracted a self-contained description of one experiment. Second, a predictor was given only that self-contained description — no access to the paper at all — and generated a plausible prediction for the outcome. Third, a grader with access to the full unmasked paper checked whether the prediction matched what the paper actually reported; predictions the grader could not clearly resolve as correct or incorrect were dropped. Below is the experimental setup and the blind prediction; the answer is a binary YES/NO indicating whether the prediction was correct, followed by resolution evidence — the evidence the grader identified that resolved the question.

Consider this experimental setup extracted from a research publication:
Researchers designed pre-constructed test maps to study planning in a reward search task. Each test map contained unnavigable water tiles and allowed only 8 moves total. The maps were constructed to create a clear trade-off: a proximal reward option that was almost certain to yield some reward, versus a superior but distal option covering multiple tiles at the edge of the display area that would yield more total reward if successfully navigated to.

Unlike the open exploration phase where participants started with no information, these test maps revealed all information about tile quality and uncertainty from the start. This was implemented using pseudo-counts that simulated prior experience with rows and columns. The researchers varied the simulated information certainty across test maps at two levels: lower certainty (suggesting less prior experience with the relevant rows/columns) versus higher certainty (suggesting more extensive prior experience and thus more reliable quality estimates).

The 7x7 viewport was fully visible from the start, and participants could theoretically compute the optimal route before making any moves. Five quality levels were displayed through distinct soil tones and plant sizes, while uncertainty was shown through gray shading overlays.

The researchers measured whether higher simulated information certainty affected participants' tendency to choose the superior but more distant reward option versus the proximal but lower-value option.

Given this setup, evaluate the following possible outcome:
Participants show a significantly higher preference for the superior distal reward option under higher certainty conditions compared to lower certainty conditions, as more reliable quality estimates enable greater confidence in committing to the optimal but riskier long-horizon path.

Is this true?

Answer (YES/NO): YES